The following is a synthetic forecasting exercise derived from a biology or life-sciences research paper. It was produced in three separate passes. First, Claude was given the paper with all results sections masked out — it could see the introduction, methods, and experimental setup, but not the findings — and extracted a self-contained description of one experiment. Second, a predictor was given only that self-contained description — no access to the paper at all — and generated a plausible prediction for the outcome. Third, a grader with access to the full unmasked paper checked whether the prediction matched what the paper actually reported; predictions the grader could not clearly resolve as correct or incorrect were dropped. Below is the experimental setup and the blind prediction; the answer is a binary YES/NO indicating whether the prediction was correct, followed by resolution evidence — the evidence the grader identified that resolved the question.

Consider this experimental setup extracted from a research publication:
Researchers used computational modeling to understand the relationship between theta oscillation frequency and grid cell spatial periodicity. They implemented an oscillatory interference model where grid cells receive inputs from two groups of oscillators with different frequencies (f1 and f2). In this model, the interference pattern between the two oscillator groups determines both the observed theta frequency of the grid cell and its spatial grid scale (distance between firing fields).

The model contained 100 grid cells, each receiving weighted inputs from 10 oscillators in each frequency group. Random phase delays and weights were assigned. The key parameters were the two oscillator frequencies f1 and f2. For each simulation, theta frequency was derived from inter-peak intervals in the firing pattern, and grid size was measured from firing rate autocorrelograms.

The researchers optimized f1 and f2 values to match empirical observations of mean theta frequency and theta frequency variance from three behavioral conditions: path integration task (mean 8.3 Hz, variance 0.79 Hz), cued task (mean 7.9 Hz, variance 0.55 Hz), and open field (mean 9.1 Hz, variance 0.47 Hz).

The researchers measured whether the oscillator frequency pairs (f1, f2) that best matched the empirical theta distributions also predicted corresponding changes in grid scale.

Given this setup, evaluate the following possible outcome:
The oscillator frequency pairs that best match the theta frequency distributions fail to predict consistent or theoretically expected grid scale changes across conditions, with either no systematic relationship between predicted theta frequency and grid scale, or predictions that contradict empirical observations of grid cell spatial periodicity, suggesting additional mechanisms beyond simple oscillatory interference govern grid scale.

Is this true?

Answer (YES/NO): NO